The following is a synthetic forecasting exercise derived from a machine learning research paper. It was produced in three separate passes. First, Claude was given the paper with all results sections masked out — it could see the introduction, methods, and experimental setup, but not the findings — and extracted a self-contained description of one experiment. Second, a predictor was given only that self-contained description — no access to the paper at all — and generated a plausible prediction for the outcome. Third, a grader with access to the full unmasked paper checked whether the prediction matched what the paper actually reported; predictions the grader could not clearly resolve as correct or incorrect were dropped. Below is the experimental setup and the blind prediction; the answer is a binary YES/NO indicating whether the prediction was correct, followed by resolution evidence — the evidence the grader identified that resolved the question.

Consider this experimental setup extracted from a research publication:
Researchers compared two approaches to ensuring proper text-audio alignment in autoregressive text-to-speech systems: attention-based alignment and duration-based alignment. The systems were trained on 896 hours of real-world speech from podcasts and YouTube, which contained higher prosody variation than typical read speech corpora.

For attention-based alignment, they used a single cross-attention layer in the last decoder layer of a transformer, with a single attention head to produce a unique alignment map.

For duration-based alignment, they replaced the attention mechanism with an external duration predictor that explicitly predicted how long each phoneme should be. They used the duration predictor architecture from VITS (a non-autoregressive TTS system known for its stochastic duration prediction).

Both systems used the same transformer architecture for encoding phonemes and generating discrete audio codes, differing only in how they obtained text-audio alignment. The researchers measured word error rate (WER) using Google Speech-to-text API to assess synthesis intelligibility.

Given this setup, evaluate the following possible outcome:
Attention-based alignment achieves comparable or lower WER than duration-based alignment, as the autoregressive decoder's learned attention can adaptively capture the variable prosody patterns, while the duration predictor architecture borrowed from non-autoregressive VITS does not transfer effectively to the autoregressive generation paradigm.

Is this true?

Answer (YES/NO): YES